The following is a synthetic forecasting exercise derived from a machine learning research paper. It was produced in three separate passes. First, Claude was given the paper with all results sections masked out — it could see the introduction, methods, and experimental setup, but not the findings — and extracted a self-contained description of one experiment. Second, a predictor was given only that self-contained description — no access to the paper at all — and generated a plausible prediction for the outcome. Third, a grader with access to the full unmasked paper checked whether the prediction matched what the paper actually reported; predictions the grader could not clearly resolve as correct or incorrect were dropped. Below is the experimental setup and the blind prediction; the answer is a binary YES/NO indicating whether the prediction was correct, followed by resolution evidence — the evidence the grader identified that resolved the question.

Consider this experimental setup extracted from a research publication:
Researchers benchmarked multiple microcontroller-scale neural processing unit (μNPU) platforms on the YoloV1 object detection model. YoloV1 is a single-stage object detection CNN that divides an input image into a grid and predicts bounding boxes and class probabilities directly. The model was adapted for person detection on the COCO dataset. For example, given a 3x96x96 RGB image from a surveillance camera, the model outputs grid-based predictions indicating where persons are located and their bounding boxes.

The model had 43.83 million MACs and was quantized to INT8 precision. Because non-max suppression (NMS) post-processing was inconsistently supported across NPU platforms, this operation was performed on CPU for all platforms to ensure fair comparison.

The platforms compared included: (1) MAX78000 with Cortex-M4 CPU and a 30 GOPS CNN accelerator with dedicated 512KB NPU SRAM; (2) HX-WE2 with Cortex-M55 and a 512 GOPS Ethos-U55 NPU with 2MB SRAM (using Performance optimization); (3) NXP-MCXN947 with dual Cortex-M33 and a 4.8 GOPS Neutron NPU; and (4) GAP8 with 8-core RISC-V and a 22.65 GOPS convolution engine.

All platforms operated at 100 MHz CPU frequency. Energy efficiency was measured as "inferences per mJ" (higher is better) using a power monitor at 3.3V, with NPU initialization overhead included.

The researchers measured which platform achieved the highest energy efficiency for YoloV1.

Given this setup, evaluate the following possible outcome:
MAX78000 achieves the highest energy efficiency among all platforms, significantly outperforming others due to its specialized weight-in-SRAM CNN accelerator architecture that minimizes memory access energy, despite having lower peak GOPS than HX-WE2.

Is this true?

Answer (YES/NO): YES